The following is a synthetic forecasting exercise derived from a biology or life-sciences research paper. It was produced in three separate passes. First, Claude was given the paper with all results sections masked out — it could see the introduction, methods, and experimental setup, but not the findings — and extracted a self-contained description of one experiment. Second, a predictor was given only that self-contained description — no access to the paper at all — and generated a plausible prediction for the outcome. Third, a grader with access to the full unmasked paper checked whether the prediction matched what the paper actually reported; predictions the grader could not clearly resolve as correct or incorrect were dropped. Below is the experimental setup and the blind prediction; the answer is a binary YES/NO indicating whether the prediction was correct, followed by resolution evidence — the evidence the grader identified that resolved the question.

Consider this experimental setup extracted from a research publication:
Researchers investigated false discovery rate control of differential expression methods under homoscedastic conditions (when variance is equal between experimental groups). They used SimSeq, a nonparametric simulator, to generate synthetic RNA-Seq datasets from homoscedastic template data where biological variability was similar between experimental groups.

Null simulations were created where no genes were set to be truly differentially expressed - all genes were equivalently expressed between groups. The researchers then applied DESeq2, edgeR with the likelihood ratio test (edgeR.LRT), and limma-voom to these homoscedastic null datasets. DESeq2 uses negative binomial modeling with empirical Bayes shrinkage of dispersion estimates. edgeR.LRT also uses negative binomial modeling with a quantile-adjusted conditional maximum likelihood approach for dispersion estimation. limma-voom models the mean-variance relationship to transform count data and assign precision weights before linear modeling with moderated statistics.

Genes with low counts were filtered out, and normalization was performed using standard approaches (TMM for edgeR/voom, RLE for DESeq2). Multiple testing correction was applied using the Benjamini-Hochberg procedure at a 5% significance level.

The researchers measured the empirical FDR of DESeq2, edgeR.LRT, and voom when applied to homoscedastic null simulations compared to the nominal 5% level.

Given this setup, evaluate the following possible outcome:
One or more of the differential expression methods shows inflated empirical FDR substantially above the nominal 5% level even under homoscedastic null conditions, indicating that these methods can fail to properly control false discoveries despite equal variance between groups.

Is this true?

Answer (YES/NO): NO